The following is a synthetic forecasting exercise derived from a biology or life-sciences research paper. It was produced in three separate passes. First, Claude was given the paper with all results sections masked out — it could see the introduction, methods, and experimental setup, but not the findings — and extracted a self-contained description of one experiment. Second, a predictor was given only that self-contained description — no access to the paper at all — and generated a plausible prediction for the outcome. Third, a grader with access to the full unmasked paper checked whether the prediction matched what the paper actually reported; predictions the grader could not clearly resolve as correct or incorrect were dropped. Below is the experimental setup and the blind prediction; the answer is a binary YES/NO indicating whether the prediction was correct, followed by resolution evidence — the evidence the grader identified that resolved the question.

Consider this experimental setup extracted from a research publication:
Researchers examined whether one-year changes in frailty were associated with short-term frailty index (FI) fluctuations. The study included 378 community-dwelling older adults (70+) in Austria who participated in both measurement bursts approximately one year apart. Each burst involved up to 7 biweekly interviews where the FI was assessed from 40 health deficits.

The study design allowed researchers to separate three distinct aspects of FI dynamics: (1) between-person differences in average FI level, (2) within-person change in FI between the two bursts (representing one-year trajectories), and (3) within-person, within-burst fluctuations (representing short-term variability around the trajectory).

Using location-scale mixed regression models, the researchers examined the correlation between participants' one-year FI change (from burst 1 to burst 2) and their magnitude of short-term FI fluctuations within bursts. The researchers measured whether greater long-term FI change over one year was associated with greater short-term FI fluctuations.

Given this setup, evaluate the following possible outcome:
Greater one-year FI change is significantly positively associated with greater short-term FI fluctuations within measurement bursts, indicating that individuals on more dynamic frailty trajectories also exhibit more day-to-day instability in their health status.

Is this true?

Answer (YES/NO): YES